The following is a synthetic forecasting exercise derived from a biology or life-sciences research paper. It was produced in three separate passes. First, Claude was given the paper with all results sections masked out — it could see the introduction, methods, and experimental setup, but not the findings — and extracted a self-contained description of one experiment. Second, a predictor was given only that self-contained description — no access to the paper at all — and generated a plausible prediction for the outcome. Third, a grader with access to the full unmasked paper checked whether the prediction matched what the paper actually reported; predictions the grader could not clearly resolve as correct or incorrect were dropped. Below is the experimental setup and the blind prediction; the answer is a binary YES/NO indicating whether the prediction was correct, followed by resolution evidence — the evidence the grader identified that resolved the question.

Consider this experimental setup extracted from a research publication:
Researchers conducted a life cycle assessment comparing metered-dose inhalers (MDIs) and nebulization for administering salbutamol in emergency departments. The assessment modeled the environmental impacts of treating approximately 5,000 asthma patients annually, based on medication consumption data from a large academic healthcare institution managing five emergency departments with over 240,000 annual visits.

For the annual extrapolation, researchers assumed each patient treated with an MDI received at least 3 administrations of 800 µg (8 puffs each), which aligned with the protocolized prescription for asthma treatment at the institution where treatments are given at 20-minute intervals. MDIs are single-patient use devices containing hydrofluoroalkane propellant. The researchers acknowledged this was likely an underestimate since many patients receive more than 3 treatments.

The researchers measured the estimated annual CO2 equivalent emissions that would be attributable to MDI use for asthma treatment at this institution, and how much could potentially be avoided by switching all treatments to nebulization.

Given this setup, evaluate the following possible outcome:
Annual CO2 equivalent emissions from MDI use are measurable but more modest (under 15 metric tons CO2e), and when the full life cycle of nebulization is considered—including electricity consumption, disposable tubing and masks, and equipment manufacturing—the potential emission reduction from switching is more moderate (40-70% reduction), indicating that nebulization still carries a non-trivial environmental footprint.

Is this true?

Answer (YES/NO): NO